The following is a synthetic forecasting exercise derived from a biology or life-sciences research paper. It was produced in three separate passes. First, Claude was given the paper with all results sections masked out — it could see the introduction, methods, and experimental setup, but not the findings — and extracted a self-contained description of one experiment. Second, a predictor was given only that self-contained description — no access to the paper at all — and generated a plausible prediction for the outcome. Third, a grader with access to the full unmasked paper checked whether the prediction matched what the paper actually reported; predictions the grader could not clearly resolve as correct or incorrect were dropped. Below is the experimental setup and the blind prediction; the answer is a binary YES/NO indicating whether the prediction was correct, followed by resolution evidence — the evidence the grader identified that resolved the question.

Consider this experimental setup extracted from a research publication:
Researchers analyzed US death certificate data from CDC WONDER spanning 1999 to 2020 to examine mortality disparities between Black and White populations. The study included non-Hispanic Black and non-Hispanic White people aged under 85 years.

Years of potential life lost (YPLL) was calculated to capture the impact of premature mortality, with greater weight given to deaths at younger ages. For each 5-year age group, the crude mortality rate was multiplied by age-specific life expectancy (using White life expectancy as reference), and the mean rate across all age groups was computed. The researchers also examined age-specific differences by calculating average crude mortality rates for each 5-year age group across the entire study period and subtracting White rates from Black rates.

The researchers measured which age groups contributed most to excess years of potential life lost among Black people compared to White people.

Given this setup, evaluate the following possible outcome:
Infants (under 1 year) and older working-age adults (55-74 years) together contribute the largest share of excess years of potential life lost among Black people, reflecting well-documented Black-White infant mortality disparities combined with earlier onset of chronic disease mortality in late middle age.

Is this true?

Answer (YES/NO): YES